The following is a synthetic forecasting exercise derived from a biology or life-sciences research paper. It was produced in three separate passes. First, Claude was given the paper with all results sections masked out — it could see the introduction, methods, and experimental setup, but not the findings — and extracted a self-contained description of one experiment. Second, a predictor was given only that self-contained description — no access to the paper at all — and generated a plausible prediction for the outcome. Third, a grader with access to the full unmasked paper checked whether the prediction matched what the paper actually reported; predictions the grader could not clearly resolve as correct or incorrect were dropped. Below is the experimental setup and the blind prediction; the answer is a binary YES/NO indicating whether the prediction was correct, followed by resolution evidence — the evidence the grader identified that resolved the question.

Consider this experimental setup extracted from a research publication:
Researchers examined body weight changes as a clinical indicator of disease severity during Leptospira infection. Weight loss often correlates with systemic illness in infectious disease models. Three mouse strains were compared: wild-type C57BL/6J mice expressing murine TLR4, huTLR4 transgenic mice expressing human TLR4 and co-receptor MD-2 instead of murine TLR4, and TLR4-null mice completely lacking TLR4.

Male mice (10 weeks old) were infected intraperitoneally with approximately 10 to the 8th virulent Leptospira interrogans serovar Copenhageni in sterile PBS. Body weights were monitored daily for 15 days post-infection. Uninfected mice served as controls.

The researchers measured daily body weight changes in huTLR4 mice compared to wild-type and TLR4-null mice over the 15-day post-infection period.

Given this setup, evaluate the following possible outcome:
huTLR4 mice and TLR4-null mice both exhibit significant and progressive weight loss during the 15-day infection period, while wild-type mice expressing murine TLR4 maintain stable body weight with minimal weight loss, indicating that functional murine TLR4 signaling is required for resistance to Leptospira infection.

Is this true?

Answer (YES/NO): NO